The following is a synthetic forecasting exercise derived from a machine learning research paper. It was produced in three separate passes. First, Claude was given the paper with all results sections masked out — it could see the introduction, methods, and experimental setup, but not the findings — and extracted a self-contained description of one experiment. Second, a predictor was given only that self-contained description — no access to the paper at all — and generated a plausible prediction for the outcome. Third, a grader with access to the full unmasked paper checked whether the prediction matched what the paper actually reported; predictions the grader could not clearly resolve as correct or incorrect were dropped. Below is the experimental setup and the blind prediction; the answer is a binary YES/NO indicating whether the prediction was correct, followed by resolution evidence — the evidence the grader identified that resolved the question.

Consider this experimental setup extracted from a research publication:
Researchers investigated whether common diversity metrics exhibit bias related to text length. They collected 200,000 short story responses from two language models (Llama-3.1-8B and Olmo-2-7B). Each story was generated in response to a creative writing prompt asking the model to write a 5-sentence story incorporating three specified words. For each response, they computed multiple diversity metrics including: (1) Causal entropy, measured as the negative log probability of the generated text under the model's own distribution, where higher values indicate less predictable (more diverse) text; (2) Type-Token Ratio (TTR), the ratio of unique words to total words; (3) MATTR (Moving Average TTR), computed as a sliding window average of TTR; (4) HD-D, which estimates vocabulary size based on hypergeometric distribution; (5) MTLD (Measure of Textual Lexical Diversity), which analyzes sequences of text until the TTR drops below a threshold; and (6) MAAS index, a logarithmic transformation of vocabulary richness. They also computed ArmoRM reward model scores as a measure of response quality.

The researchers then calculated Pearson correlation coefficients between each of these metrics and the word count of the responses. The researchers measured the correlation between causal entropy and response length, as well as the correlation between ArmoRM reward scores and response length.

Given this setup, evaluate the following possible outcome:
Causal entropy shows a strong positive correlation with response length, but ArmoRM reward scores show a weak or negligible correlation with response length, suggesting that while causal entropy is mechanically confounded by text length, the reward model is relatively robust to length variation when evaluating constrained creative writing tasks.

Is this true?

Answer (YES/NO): NO